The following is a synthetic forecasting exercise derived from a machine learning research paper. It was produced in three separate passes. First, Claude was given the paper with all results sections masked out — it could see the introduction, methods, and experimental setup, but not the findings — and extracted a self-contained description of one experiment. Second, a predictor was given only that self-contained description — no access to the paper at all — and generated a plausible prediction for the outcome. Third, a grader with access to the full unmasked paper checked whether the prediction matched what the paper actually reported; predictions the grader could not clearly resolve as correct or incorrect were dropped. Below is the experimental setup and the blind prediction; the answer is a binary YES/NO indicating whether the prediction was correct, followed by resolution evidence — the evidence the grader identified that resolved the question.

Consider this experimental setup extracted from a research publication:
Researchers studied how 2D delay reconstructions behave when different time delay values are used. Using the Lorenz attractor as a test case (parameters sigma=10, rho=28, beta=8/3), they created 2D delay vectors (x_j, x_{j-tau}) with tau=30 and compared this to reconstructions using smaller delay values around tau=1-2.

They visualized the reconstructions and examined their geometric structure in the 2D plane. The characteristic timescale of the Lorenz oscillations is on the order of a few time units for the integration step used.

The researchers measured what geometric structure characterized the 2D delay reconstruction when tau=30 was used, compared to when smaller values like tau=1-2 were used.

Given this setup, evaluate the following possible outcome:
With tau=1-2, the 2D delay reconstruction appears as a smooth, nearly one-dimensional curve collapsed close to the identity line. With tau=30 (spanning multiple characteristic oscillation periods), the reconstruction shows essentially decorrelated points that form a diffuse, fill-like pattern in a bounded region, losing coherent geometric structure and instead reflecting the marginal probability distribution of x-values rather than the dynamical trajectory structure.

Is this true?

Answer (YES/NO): NO